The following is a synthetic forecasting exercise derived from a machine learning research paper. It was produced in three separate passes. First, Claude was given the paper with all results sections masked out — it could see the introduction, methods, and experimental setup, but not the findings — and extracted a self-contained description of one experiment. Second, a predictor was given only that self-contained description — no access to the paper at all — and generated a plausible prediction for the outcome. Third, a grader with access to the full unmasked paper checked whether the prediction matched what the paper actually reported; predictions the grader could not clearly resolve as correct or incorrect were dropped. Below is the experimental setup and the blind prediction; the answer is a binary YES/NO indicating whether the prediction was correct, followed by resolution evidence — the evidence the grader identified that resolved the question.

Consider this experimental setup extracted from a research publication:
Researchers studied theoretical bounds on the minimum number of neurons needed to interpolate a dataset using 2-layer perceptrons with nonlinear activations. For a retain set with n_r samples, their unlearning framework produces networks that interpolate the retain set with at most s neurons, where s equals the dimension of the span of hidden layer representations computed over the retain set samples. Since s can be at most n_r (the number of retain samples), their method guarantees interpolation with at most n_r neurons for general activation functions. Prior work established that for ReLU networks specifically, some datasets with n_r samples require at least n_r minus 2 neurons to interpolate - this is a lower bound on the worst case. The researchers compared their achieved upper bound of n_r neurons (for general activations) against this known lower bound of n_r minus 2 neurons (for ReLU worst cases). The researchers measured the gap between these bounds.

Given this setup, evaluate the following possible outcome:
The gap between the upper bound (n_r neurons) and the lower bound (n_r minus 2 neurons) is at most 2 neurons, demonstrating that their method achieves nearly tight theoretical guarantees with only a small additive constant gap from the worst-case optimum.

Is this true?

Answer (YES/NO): NO